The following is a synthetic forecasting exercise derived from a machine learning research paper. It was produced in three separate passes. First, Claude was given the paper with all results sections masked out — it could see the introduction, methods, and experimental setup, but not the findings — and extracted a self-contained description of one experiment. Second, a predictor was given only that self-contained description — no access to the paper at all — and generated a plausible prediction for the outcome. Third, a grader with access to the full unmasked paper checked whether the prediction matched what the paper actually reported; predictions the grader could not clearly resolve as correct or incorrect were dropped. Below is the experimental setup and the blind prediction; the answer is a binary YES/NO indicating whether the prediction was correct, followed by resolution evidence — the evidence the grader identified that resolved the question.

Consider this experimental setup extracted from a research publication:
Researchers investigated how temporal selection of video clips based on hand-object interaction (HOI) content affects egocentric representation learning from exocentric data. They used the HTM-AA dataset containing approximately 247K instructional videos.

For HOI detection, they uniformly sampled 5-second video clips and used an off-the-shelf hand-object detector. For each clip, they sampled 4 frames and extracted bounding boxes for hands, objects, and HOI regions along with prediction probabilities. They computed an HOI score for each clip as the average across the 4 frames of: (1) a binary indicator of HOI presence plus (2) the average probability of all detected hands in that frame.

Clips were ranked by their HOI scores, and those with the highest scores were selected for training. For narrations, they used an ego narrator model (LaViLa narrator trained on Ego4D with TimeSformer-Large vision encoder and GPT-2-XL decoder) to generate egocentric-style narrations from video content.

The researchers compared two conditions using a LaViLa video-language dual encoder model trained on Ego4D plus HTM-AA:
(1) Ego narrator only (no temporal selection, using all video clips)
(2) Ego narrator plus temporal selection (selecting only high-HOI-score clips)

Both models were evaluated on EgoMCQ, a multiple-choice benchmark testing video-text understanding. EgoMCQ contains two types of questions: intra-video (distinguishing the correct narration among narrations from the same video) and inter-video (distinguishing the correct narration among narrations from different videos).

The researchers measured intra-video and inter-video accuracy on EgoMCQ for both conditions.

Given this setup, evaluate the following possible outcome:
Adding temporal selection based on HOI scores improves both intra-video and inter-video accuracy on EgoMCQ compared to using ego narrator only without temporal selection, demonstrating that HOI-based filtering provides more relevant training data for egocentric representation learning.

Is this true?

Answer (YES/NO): YES